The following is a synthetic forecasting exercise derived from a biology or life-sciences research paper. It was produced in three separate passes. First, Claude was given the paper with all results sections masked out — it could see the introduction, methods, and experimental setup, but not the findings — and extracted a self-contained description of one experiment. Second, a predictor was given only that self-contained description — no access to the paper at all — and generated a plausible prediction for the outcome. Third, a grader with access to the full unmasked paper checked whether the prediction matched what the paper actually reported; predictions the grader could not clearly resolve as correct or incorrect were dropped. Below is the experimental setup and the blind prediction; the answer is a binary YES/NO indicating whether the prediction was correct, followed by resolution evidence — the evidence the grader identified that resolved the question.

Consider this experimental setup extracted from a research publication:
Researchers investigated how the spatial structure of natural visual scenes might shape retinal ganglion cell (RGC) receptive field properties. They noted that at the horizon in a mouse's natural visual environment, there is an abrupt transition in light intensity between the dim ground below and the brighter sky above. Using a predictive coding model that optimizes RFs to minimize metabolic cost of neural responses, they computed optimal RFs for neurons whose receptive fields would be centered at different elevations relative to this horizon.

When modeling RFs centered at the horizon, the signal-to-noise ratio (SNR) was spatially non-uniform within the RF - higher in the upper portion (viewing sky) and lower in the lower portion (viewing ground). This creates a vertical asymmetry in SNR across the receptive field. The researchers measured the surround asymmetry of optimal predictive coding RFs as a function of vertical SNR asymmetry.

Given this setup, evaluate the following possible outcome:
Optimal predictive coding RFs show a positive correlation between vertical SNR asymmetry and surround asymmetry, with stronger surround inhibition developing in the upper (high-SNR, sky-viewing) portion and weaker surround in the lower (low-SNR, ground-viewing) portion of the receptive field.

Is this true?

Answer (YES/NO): YES